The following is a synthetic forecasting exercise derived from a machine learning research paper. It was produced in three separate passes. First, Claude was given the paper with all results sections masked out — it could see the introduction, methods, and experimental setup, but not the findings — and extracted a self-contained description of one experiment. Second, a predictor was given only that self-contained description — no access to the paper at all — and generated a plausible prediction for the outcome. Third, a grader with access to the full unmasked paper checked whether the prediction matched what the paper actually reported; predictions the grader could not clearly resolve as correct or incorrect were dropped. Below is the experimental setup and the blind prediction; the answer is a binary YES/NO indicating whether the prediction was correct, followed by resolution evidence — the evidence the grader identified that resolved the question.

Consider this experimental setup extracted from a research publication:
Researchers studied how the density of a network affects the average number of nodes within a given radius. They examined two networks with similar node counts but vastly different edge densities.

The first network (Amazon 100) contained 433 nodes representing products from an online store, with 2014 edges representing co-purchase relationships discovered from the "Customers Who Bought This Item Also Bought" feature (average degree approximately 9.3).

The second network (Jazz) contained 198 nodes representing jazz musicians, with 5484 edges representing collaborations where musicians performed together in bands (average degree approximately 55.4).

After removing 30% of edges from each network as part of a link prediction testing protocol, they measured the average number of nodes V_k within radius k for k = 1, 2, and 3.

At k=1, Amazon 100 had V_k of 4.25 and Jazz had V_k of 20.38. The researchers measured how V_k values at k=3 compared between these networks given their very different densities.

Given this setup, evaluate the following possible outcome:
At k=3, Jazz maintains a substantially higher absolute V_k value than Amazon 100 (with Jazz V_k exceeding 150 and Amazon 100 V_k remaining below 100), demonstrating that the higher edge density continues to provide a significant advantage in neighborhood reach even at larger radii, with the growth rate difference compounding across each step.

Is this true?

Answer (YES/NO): YES